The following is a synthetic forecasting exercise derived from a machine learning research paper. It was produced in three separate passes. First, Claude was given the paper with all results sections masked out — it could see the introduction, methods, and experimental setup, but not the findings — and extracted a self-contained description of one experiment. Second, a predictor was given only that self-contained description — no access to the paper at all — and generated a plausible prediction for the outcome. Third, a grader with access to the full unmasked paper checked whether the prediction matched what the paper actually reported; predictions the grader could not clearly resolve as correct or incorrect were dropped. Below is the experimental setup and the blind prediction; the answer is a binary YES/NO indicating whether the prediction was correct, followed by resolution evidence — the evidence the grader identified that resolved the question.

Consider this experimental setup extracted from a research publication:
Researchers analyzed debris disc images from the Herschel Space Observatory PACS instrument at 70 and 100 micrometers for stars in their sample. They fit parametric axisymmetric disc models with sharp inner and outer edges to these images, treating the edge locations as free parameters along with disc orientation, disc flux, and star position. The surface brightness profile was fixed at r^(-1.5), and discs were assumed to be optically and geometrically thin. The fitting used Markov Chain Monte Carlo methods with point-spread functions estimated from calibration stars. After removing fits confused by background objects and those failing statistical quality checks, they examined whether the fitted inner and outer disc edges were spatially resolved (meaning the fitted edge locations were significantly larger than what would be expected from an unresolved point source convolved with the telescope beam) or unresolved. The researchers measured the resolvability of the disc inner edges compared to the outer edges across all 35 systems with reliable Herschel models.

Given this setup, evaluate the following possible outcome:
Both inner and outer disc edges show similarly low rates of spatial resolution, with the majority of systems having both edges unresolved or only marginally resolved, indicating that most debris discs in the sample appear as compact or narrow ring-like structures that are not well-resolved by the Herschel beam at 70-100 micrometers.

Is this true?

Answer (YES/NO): NO